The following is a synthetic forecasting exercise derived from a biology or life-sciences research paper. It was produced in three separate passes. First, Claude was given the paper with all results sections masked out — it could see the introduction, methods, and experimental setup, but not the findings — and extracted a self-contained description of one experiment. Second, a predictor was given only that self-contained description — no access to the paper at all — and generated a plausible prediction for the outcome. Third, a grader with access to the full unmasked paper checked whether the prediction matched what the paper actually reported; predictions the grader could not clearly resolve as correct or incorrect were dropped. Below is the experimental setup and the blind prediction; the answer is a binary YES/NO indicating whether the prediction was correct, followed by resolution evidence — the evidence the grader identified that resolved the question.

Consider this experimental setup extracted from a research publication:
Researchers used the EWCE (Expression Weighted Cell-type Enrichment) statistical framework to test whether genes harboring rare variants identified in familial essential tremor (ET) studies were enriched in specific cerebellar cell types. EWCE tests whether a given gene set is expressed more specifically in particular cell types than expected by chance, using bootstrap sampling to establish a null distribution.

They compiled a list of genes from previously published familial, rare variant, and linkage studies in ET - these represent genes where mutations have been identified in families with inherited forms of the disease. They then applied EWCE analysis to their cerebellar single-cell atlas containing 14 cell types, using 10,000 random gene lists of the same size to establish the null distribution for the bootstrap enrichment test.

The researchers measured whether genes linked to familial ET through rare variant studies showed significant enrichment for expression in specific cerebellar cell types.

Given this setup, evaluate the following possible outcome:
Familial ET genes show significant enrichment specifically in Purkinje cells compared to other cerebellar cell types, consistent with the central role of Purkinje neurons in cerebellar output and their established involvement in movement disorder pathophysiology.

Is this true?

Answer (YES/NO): YES